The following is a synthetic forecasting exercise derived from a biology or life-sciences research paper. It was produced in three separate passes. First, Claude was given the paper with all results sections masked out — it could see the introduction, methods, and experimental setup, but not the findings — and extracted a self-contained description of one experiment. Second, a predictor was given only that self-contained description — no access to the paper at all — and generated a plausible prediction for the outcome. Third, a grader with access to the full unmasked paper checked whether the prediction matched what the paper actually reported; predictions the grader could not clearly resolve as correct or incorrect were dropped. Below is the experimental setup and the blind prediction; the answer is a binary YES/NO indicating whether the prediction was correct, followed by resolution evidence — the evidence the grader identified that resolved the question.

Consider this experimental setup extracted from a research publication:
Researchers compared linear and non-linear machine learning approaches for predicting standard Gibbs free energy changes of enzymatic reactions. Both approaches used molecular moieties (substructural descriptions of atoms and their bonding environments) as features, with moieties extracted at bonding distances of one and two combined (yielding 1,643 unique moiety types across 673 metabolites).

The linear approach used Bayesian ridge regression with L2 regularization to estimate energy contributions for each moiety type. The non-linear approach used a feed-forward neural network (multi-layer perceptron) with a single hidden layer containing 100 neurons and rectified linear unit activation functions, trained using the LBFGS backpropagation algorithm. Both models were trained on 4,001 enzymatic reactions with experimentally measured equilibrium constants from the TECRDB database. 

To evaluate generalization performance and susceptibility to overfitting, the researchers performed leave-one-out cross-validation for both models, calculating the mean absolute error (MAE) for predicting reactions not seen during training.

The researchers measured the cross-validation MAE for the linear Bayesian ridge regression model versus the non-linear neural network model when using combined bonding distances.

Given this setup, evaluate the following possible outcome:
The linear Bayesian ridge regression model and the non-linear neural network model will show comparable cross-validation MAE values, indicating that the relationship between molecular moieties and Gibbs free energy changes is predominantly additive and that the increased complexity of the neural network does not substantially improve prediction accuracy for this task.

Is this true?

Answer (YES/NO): NO